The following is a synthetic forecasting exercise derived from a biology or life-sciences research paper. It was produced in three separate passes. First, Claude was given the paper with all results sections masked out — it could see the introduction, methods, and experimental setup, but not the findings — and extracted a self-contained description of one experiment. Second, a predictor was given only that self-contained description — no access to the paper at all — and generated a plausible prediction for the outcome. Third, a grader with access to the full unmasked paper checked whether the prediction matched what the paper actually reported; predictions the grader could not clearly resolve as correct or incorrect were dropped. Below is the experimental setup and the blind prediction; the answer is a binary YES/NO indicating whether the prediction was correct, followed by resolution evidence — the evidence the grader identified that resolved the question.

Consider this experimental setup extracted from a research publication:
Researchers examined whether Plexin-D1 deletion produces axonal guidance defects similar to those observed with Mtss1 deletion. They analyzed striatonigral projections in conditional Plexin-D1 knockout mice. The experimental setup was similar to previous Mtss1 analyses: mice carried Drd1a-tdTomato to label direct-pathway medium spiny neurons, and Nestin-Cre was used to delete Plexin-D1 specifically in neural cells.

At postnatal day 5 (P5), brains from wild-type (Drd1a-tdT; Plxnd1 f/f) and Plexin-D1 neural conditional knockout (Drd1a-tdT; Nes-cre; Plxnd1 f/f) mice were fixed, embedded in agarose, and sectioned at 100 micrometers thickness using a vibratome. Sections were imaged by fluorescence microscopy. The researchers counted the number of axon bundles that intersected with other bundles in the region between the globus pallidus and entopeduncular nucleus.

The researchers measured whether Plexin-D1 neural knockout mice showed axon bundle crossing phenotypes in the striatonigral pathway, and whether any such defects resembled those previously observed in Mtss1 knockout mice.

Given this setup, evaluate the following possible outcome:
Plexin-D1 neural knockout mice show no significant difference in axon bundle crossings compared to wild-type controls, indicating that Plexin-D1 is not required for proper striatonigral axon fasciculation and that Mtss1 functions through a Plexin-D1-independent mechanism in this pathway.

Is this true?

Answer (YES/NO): NO